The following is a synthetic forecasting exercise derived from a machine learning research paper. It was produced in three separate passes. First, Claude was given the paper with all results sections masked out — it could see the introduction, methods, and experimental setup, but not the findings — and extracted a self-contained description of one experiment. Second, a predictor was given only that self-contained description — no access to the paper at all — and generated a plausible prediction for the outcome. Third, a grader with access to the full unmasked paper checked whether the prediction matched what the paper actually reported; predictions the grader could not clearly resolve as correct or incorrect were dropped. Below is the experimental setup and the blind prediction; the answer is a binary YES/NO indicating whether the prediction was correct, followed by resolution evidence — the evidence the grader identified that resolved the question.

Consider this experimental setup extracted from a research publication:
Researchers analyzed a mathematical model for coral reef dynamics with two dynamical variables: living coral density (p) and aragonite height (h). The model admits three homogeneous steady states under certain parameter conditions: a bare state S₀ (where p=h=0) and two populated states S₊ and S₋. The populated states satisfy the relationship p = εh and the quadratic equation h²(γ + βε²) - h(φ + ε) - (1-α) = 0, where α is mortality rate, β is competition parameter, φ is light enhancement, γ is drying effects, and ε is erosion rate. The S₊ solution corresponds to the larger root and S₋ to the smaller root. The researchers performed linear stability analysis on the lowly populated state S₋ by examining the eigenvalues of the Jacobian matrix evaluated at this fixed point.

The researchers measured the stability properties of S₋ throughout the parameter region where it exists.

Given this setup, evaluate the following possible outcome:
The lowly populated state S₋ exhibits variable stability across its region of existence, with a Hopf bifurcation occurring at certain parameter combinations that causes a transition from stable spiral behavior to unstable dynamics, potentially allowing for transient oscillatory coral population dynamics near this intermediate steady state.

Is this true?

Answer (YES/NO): NO